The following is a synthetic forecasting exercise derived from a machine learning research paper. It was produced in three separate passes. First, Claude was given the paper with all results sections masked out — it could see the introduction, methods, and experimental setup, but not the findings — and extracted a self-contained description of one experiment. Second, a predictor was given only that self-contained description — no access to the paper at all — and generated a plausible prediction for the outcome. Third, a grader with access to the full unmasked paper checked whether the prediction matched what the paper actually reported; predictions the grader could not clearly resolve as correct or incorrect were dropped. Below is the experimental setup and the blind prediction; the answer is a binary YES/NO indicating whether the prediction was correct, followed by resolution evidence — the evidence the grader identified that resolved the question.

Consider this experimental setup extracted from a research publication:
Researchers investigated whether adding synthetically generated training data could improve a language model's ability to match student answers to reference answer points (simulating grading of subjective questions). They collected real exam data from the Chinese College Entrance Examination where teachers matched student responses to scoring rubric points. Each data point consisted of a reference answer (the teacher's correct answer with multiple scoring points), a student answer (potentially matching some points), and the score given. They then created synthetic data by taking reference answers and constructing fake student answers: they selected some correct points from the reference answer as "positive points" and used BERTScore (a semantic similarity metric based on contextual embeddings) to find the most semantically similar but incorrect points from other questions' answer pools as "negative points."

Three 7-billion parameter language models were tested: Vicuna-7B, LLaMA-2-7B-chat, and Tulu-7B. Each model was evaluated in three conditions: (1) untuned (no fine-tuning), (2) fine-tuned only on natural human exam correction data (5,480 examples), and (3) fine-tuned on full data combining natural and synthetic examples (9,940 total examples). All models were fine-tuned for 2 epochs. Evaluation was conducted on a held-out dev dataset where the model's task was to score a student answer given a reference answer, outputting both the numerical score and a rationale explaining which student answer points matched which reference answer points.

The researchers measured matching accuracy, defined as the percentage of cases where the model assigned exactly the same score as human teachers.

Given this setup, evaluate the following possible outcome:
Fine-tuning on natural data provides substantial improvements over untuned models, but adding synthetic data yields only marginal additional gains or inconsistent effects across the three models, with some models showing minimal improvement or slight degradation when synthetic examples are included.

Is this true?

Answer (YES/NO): NO